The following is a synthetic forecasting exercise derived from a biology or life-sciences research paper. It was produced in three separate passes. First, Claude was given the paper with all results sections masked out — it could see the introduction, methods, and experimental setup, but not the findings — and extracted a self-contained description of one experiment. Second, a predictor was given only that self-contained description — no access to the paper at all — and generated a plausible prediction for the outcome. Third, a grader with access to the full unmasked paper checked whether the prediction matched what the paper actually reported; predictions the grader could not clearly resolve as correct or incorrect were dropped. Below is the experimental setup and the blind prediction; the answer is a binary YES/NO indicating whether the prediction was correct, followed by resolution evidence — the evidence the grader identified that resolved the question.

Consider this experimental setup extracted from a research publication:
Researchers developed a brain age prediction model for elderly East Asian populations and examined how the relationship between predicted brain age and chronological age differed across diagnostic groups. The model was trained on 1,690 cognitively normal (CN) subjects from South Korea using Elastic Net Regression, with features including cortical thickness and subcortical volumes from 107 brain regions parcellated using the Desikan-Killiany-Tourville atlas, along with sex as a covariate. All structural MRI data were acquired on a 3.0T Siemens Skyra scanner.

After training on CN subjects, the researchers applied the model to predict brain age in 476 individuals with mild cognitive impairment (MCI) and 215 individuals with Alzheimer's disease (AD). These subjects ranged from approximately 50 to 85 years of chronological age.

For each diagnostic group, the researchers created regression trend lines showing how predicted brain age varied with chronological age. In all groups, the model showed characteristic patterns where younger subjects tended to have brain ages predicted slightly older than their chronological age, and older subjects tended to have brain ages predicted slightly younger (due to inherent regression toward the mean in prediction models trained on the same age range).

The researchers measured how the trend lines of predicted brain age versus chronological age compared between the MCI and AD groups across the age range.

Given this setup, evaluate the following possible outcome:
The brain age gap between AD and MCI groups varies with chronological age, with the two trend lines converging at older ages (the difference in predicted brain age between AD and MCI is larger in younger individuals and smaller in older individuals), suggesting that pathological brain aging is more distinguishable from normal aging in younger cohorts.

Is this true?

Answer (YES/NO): YES